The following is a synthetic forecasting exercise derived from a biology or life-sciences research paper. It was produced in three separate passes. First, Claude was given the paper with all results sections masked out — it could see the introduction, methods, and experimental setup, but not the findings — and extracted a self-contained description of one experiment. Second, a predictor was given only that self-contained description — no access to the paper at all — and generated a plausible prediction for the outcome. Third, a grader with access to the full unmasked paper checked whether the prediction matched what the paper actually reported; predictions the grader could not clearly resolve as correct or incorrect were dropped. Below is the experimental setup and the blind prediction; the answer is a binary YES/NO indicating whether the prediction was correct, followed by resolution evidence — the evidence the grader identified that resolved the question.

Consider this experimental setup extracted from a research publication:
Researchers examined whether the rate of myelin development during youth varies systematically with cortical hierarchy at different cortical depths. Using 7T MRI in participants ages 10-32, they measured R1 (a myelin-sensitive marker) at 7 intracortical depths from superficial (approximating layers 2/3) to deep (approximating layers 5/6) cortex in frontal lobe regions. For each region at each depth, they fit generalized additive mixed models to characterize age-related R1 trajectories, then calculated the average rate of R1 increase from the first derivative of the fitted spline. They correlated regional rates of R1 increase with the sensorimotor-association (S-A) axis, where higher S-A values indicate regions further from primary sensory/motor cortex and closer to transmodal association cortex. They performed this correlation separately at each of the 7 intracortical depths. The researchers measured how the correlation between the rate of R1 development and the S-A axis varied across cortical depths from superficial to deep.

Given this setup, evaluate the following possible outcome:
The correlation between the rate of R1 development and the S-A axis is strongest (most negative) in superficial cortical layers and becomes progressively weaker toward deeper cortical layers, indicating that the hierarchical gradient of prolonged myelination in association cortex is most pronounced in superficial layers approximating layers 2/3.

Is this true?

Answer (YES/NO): YES